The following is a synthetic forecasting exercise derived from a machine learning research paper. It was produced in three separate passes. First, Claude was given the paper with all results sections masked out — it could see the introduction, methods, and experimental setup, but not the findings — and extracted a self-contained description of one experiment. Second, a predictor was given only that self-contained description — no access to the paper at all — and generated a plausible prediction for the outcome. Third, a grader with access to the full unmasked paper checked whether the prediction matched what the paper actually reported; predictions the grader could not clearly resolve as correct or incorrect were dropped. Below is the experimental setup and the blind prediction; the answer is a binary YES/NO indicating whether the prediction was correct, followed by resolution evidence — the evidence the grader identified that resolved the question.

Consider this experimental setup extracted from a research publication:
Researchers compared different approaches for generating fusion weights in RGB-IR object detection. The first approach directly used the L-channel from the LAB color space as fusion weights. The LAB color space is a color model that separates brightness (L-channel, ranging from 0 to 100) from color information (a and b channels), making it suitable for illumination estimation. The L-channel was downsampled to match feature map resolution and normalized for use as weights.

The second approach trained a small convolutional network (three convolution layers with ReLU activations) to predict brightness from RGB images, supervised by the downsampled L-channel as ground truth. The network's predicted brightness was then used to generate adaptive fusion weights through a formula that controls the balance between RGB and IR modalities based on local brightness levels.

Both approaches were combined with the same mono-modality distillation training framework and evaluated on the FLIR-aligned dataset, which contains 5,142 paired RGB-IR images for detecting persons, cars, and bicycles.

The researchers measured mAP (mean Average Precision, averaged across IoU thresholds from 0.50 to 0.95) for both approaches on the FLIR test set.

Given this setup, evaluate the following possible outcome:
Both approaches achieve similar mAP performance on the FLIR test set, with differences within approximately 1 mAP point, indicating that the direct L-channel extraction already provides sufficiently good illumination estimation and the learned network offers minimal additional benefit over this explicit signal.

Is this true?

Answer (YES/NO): NO